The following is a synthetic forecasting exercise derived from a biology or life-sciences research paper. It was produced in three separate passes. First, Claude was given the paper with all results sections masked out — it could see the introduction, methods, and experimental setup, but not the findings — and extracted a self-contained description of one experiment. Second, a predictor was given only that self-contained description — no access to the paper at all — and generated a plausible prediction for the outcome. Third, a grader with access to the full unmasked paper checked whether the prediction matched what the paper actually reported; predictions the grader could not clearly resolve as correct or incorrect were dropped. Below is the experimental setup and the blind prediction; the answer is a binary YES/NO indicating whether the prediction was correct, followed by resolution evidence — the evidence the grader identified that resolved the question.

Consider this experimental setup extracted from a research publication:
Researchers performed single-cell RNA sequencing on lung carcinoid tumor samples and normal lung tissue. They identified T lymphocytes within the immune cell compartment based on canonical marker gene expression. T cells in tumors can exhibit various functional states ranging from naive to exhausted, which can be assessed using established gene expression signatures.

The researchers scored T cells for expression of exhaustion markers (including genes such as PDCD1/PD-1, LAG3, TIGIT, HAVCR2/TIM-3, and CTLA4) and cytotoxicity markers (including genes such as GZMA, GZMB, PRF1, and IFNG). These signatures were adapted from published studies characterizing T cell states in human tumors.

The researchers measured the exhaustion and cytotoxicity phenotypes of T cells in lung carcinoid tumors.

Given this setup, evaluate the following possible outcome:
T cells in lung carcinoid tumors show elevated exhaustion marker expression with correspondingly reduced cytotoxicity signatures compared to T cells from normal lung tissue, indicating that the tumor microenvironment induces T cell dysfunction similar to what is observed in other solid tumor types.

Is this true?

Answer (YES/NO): NO